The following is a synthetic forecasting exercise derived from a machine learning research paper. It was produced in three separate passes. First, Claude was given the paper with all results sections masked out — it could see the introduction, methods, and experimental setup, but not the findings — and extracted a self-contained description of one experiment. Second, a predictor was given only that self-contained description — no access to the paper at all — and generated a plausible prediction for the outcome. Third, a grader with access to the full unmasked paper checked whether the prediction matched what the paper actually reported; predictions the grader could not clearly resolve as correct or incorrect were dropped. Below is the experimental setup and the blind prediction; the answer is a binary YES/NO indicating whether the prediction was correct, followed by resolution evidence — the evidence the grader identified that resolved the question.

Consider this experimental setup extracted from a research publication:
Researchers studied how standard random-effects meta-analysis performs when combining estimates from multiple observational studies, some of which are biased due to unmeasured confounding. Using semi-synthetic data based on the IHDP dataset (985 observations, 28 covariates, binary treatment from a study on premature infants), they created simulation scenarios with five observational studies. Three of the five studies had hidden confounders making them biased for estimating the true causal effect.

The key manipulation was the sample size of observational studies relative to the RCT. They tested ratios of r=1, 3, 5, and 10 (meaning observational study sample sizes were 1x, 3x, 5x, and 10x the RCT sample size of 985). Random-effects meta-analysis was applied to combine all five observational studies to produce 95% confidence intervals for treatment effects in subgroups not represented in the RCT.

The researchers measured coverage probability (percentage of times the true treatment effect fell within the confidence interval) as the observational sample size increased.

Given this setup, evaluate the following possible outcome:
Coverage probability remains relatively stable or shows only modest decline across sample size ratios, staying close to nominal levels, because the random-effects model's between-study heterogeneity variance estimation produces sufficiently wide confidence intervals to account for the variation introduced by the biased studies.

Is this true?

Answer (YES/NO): NO